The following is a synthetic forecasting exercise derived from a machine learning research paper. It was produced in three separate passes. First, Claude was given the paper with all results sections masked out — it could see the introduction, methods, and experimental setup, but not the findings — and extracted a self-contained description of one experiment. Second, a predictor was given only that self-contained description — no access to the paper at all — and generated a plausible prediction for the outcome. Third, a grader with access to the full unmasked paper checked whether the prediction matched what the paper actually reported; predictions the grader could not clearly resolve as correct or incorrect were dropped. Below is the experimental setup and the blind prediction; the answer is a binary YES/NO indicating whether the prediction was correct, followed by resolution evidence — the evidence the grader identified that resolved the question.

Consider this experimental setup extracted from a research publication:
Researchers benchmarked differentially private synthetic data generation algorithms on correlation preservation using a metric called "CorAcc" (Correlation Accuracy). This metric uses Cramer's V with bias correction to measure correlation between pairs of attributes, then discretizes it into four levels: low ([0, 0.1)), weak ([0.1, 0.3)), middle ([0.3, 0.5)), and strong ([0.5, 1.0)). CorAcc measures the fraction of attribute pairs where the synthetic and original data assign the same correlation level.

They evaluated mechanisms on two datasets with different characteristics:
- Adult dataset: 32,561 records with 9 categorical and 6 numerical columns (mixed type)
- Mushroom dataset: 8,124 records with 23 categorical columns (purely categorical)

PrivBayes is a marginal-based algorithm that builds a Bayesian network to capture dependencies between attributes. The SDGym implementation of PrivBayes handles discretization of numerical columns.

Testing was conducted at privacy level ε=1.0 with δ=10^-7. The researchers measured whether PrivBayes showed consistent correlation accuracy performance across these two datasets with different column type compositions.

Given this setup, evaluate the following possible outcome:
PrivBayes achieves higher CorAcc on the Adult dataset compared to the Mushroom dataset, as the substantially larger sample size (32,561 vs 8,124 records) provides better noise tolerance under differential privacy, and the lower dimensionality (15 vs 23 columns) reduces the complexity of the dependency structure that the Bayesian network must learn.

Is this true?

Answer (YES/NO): YES